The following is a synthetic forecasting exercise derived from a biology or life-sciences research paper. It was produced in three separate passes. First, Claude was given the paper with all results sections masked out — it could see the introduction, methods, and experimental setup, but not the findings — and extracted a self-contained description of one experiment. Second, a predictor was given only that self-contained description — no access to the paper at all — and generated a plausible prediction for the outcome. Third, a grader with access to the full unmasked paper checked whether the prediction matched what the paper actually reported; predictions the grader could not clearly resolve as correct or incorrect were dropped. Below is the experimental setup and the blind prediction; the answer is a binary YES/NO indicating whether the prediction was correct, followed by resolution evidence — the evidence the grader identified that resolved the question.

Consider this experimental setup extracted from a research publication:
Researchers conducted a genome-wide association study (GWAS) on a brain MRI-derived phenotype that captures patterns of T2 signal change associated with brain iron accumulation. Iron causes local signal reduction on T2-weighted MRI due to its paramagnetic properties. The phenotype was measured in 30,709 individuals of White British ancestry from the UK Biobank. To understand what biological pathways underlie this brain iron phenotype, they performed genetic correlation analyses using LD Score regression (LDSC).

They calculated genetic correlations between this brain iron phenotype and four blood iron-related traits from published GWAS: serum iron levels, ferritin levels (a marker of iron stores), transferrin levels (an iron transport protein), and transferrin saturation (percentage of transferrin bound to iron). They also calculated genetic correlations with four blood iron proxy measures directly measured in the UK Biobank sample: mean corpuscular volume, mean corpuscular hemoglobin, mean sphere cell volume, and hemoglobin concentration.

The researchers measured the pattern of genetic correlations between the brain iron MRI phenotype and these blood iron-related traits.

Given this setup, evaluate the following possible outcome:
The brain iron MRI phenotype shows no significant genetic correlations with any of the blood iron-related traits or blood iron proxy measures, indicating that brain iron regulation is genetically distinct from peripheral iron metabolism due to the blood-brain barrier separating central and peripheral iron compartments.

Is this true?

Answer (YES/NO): YES